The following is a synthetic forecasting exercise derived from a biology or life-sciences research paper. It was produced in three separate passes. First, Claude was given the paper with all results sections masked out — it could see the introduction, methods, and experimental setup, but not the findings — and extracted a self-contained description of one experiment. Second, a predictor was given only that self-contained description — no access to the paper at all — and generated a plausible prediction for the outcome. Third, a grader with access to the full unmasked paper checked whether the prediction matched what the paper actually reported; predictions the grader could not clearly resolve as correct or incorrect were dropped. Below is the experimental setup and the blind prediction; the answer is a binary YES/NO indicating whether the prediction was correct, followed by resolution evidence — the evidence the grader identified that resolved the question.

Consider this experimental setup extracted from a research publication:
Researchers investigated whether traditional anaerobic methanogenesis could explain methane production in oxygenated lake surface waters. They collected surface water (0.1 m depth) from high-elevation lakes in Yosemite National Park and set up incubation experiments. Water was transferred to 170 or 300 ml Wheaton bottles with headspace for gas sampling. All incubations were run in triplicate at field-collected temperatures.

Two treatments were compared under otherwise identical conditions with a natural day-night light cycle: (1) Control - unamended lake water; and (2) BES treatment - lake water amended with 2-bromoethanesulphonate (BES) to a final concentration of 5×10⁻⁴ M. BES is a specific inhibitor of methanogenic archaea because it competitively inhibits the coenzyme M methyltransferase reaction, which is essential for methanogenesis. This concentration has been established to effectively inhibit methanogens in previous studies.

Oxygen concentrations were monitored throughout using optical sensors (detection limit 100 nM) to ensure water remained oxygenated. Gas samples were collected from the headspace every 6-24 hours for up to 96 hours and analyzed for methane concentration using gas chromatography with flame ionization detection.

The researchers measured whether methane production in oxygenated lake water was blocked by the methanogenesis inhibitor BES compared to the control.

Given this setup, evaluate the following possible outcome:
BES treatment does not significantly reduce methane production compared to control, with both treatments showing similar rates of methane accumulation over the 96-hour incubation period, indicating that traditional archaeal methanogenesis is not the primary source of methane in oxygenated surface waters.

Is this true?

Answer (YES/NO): NO